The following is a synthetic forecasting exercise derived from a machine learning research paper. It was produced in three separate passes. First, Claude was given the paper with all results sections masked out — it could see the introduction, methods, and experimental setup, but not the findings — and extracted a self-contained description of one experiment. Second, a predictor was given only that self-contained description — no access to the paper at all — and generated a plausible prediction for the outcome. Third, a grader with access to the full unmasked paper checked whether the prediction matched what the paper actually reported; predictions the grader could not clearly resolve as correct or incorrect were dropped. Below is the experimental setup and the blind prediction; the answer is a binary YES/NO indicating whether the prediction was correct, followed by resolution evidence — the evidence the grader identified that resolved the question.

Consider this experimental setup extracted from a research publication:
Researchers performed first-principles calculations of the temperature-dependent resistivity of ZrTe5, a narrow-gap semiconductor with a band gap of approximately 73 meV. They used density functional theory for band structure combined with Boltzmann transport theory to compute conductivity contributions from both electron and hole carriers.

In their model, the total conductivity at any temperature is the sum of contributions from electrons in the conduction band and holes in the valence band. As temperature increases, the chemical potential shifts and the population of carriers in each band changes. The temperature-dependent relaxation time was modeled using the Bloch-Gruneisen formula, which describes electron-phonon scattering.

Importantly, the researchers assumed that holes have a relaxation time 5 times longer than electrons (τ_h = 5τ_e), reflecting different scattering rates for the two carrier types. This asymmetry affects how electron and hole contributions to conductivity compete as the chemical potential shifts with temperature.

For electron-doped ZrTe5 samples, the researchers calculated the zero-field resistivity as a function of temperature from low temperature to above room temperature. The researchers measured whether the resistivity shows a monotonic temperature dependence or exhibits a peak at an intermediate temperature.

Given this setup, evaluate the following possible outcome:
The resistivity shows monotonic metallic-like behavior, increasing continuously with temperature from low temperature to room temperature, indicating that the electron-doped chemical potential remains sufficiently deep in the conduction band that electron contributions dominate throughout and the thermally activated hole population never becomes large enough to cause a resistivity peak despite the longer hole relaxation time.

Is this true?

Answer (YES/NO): NO